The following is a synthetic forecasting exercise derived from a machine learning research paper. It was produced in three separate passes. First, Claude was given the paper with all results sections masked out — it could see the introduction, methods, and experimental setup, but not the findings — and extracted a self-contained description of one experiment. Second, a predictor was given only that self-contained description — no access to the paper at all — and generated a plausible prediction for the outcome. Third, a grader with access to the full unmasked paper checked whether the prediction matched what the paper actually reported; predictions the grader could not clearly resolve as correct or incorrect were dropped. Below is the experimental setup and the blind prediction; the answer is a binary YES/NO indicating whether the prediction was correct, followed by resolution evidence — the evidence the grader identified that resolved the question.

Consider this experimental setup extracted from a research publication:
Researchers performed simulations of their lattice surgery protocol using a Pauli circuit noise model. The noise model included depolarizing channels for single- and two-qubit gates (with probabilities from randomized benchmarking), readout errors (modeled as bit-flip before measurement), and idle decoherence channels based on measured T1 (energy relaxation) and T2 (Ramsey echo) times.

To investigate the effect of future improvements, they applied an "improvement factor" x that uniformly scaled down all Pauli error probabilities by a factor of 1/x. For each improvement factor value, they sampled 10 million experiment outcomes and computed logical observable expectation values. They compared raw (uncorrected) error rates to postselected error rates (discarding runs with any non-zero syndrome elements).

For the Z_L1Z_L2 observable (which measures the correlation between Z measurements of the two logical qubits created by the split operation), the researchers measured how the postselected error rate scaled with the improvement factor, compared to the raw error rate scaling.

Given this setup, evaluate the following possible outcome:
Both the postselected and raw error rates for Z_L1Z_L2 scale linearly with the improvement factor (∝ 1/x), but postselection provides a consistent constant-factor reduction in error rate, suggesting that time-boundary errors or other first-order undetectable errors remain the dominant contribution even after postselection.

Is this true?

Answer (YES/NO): NO